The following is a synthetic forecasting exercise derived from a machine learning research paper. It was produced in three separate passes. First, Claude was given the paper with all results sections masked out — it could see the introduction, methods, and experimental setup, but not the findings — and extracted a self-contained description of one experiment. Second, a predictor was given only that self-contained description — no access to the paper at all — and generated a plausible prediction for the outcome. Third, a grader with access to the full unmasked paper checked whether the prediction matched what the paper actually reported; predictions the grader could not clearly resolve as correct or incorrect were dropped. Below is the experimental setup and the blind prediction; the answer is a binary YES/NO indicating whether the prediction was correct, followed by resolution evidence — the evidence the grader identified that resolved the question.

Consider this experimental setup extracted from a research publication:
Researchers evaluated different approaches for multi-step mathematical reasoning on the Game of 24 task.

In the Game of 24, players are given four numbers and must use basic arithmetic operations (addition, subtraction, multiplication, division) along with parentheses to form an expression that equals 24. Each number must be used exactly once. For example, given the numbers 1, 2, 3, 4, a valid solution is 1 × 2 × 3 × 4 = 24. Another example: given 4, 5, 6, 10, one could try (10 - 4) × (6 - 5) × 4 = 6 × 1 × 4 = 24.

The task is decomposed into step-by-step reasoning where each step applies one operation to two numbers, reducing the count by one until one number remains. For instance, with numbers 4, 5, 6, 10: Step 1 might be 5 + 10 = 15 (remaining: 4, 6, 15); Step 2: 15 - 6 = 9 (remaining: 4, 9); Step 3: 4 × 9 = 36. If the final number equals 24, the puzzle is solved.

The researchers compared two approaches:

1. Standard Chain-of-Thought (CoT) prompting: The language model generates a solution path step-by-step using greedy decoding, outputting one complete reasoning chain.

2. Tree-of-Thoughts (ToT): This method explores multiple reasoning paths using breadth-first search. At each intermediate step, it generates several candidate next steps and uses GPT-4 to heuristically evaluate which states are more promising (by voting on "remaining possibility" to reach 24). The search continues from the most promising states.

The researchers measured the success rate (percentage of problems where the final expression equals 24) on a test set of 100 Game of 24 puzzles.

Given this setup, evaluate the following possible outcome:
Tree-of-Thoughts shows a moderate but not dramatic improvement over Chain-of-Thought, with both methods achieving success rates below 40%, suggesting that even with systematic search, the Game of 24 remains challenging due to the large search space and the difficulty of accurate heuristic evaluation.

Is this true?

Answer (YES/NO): NO